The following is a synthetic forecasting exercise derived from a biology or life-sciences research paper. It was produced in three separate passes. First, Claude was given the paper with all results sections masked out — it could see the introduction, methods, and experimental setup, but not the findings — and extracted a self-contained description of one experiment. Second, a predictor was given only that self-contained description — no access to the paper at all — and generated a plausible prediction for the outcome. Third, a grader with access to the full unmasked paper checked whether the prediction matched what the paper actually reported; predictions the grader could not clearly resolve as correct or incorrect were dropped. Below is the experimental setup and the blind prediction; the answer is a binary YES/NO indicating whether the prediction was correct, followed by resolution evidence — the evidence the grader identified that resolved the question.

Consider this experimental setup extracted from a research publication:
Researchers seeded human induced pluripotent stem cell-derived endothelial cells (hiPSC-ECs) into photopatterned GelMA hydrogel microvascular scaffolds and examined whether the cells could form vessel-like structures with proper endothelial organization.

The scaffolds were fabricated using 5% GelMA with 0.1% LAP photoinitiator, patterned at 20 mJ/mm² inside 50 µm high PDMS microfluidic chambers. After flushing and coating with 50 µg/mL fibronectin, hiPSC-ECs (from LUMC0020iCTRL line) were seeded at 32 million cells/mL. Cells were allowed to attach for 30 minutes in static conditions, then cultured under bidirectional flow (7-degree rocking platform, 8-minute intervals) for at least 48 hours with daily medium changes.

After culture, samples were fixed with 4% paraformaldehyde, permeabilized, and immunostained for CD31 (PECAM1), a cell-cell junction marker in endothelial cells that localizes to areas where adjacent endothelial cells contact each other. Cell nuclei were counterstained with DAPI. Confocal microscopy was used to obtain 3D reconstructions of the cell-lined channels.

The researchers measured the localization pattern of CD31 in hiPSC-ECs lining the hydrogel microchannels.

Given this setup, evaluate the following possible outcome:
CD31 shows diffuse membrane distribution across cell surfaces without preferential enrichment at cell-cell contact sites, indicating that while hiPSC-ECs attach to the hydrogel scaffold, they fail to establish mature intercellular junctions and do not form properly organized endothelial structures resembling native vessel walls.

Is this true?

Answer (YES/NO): NO